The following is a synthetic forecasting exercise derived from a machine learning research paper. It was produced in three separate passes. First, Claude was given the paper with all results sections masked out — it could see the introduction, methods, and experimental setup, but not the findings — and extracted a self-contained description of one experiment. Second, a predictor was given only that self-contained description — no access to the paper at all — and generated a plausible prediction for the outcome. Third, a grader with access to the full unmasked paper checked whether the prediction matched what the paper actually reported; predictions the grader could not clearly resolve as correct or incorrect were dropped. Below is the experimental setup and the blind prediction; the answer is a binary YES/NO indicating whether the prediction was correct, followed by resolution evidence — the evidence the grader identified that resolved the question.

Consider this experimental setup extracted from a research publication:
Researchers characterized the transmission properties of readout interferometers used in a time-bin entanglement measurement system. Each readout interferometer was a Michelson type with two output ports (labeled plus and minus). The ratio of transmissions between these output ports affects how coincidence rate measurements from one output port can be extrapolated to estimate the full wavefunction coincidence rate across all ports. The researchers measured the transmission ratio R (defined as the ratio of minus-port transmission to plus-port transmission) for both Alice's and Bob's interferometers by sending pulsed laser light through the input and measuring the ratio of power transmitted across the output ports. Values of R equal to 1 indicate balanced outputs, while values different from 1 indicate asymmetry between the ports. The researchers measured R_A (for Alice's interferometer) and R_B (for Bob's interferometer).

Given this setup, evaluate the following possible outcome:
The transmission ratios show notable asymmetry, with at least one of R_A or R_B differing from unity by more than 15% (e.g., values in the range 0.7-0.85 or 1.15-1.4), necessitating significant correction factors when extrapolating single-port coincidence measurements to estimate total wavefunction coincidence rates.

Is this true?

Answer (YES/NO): NO